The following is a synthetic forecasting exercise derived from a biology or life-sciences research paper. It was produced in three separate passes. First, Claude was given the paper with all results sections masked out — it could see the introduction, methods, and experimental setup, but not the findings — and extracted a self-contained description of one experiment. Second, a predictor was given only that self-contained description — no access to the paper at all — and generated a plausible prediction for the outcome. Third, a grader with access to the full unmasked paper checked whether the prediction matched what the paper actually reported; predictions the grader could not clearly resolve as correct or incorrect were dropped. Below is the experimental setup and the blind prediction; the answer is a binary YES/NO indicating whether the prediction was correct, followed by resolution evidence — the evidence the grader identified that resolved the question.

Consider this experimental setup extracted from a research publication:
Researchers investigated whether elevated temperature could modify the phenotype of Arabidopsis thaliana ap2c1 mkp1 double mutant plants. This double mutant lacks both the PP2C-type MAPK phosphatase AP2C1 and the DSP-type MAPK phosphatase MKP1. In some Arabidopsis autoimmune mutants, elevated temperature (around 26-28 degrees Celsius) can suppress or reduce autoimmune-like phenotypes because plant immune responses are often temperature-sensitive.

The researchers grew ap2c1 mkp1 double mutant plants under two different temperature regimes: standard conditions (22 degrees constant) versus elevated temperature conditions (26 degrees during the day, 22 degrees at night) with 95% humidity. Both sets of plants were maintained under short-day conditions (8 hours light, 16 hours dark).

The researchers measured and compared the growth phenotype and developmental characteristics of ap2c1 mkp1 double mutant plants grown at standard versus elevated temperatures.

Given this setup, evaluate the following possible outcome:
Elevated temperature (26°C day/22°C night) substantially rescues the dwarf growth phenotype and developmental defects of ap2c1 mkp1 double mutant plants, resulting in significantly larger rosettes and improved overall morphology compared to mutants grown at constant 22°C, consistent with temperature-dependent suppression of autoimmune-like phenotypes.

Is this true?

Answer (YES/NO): YES